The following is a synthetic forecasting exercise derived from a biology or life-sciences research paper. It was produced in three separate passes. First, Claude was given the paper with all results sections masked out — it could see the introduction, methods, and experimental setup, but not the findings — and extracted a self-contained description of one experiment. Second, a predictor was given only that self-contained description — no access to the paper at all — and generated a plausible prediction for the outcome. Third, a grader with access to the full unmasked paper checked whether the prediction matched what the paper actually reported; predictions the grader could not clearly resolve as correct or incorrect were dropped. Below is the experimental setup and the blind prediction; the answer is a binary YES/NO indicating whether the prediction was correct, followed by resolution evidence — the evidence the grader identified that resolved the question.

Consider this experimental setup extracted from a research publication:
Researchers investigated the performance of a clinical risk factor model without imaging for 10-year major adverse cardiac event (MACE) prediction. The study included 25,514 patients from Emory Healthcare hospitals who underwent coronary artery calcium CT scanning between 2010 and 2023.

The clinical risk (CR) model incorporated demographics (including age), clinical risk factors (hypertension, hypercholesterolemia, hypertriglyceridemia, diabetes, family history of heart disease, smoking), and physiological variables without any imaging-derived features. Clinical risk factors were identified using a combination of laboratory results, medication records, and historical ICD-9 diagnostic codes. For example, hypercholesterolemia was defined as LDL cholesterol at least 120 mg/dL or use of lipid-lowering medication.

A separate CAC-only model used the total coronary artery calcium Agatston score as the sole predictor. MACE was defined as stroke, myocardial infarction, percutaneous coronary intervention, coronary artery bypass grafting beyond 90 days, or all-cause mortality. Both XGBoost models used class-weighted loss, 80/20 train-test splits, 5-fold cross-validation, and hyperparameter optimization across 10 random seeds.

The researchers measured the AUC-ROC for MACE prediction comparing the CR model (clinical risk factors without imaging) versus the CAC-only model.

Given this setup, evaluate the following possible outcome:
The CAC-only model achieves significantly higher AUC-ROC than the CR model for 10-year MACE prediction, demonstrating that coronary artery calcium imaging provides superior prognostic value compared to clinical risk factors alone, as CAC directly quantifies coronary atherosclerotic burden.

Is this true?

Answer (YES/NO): NO